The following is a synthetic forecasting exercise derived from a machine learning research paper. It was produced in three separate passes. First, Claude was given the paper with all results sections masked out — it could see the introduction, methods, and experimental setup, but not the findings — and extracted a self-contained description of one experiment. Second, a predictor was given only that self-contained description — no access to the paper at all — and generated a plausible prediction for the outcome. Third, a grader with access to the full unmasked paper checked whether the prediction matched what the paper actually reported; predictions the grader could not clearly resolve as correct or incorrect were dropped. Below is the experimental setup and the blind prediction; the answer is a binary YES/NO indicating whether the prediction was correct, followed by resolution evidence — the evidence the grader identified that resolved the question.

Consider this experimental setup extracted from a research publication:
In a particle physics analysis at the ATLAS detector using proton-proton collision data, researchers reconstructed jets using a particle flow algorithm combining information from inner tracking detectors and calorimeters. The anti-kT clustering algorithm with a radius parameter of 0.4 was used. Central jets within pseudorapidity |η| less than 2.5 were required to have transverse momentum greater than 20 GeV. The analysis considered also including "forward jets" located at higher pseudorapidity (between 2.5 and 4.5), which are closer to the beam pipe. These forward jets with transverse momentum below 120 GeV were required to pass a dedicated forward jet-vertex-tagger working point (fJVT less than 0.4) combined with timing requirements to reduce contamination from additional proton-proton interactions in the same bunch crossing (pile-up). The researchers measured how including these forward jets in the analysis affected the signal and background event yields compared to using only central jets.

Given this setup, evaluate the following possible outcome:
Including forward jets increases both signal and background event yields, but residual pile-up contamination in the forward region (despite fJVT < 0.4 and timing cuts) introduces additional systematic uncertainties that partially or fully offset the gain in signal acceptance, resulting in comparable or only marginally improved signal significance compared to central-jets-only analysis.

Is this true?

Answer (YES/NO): NO